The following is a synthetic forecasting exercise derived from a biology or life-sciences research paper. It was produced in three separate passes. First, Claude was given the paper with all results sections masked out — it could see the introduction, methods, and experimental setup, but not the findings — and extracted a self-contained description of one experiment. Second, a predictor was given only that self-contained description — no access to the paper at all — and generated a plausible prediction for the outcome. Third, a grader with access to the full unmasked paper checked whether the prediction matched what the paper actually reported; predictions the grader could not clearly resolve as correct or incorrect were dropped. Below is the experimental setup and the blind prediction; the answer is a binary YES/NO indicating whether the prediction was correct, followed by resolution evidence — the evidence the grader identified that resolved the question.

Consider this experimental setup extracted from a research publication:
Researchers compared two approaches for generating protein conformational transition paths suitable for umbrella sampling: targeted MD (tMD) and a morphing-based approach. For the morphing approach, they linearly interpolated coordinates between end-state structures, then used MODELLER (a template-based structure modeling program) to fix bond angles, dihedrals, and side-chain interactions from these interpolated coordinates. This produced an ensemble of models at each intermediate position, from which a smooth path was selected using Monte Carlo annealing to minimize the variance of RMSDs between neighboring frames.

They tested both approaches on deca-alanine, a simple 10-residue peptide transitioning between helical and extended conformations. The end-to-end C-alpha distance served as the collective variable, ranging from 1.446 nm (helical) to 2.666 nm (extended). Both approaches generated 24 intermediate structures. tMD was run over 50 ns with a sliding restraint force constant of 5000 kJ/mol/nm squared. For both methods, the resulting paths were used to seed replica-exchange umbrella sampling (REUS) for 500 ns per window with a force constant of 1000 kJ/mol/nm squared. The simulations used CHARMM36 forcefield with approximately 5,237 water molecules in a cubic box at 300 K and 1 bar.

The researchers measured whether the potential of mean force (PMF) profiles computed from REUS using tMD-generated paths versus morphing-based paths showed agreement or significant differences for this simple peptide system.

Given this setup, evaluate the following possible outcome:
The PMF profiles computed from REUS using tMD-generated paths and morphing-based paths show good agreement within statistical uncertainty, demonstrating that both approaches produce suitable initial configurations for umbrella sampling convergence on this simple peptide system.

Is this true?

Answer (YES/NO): YES